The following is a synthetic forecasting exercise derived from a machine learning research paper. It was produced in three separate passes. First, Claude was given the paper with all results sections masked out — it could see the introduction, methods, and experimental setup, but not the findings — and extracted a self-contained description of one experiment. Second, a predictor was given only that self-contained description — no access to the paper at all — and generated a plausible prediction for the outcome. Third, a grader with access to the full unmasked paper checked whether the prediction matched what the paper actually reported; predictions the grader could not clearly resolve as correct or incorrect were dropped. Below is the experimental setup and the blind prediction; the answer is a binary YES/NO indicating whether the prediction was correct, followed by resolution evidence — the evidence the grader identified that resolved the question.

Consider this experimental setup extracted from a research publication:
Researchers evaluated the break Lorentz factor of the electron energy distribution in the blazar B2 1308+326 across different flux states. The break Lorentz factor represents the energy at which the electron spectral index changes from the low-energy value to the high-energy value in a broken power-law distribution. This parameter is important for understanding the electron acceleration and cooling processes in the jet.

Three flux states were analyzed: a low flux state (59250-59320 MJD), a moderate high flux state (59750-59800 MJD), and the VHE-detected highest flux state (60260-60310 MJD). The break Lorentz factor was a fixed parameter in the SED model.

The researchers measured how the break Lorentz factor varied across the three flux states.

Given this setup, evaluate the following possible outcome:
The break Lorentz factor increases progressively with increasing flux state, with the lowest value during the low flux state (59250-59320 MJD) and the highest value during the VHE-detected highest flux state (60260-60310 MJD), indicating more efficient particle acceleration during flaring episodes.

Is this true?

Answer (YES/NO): NO